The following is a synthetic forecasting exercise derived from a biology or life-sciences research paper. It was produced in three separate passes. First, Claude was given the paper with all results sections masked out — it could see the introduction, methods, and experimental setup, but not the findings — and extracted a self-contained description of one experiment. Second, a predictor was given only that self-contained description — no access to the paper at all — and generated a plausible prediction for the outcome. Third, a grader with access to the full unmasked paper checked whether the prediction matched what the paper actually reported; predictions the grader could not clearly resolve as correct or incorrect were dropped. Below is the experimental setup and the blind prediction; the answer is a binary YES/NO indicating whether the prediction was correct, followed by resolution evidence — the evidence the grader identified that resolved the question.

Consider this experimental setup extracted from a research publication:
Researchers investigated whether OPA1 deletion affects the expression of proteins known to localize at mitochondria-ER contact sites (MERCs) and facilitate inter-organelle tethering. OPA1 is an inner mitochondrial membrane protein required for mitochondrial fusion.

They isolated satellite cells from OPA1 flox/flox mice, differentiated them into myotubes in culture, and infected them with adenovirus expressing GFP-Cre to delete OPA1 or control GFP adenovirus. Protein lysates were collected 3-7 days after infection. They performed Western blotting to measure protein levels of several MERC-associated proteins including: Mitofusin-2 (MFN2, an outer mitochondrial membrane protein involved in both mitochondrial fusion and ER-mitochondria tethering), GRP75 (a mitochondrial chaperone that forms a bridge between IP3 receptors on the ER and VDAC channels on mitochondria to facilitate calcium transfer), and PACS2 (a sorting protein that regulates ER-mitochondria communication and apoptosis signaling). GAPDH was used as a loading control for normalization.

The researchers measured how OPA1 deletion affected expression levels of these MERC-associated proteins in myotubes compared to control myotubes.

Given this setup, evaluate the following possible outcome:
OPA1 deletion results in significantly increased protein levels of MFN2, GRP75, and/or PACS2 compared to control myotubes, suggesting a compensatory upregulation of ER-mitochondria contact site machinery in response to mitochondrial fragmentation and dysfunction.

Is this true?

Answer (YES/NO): YES